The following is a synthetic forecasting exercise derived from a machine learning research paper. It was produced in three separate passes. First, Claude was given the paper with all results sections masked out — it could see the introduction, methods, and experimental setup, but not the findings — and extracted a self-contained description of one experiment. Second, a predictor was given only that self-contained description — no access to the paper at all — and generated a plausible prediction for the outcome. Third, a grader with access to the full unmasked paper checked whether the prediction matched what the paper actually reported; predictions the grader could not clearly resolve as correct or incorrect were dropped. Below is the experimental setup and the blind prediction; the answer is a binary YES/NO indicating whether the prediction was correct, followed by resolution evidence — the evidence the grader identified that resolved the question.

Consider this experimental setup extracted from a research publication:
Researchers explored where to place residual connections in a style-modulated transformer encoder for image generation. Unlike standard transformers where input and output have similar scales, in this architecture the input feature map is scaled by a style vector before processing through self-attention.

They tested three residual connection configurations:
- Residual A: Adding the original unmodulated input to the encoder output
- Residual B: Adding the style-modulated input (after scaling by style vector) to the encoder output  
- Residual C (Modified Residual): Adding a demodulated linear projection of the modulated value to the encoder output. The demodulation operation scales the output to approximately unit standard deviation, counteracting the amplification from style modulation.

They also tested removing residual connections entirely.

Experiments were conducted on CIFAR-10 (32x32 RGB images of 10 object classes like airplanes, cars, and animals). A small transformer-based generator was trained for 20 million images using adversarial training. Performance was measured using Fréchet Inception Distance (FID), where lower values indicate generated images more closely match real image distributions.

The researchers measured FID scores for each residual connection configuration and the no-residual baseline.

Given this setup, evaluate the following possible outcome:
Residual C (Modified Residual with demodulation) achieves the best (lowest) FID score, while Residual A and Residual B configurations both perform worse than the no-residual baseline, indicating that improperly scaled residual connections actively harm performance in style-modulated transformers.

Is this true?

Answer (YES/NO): NO